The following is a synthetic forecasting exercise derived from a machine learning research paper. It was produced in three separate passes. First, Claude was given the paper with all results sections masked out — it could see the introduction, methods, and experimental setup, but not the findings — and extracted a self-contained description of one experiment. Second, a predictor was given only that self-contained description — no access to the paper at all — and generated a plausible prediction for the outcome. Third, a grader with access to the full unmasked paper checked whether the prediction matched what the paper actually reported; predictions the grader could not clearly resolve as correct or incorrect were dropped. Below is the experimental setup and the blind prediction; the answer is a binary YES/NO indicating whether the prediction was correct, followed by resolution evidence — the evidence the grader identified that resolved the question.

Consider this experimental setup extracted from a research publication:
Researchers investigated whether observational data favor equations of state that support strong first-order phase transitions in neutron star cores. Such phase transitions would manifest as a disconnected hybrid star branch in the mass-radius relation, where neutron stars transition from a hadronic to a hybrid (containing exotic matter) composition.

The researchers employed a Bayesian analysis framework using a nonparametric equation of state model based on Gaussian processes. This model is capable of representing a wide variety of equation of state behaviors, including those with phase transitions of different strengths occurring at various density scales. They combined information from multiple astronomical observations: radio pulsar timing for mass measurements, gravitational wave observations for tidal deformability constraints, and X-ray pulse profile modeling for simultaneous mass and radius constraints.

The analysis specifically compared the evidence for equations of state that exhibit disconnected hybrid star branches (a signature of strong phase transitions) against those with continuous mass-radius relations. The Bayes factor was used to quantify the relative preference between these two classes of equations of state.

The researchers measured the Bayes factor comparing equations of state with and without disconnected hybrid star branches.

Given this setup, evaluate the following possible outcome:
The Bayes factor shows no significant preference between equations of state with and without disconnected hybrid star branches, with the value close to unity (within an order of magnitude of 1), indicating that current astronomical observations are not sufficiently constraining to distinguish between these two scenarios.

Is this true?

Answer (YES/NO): NO